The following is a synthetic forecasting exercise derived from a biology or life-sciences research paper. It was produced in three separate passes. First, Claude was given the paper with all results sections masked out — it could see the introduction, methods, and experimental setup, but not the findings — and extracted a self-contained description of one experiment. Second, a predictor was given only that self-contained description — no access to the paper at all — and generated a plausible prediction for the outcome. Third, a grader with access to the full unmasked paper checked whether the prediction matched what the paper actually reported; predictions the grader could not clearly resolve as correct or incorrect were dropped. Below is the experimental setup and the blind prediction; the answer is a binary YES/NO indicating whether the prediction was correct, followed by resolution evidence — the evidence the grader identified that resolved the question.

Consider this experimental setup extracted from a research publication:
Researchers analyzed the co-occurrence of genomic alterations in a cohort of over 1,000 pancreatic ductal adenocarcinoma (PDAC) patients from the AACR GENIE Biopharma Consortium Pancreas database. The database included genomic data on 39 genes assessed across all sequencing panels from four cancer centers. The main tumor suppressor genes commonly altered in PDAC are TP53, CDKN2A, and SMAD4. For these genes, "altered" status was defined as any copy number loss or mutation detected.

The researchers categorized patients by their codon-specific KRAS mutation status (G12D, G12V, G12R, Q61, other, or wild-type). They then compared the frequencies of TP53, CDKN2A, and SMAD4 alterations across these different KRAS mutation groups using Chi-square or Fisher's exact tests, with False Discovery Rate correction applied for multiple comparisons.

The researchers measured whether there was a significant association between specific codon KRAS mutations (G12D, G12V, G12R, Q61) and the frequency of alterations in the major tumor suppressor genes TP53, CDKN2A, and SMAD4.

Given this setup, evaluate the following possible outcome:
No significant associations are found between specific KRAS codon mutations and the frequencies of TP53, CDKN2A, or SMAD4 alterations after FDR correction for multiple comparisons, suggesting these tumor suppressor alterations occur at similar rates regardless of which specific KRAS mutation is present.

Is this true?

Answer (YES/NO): YES